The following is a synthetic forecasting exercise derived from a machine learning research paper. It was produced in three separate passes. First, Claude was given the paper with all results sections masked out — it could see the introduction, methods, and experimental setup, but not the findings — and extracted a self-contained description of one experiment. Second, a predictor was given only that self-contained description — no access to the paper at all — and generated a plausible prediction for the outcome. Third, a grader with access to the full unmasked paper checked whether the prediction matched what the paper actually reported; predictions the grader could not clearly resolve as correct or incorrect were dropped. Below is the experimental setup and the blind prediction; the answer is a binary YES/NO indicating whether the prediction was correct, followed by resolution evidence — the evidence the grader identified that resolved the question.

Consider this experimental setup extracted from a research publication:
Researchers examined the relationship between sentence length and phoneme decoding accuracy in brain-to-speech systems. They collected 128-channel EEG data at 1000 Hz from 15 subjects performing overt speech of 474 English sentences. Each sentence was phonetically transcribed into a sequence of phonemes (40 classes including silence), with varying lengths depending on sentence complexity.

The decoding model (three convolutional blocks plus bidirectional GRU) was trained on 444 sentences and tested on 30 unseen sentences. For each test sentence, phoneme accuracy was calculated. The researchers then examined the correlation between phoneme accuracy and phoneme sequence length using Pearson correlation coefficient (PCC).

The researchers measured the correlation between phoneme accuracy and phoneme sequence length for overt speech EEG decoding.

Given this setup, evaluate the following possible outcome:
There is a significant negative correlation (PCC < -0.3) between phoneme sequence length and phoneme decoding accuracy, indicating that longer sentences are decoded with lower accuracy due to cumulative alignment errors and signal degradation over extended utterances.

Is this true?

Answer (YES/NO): YES